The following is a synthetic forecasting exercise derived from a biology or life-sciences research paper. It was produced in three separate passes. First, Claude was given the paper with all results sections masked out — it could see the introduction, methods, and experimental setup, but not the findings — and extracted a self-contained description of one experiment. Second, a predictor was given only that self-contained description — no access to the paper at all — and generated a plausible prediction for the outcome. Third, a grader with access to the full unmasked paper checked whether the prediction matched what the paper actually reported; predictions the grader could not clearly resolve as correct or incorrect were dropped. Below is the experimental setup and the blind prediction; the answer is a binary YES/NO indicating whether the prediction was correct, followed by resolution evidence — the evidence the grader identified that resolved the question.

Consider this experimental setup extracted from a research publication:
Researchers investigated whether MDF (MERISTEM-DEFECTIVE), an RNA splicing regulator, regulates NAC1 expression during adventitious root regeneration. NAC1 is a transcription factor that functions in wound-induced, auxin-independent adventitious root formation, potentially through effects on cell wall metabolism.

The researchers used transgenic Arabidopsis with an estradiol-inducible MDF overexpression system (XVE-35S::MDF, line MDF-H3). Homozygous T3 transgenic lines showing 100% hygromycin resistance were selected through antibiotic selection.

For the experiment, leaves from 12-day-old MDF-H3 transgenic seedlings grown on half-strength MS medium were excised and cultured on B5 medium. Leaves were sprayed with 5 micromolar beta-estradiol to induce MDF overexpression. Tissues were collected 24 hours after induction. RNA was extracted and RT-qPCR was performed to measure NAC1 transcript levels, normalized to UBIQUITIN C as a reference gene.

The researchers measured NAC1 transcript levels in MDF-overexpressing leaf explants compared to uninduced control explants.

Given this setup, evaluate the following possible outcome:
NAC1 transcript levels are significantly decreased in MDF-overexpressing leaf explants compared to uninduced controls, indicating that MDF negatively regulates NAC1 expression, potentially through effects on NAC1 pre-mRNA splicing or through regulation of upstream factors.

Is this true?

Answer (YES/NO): NO